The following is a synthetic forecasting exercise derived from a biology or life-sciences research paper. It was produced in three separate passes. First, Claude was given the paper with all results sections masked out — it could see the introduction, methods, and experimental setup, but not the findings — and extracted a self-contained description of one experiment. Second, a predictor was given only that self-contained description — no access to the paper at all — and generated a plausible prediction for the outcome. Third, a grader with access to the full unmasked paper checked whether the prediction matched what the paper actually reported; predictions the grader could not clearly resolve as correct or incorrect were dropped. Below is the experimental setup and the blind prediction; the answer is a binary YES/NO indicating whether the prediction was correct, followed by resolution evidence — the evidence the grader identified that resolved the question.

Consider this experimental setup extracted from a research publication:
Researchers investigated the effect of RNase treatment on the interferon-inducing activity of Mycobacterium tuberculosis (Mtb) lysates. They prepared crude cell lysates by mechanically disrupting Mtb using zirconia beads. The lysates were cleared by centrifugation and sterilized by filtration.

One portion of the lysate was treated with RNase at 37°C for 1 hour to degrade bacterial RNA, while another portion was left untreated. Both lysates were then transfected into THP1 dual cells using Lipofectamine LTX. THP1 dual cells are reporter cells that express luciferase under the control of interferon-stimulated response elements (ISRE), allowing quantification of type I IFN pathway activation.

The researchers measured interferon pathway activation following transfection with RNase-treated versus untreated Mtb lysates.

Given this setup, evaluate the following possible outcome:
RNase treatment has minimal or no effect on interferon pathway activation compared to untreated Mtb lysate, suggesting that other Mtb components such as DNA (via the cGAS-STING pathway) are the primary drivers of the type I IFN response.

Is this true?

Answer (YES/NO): YES